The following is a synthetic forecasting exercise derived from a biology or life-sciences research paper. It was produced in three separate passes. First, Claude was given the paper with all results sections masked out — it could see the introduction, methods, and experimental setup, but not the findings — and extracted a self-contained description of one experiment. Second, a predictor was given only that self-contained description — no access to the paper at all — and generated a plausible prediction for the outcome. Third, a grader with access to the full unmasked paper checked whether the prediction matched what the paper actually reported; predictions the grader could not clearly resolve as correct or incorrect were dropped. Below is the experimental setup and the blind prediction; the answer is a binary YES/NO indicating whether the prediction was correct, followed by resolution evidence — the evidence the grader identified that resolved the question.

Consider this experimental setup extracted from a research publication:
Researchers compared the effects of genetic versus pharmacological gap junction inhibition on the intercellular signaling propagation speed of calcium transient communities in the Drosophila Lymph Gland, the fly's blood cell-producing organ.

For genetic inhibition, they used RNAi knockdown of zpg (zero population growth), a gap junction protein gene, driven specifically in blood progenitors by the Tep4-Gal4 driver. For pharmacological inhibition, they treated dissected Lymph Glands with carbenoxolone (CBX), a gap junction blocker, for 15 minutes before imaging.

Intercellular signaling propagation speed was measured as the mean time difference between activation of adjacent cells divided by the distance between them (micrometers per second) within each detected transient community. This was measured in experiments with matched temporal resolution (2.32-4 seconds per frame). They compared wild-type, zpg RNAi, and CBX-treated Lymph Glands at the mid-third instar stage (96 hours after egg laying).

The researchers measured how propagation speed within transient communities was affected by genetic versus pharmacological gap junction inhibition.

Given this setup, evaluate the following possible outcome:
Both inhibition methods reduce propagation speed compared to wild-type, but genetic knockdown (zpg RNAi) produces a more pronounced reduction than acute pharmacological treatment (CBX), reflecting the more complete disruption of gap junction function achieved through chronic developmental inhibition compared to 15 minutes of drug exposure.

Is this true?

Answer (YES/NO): NO